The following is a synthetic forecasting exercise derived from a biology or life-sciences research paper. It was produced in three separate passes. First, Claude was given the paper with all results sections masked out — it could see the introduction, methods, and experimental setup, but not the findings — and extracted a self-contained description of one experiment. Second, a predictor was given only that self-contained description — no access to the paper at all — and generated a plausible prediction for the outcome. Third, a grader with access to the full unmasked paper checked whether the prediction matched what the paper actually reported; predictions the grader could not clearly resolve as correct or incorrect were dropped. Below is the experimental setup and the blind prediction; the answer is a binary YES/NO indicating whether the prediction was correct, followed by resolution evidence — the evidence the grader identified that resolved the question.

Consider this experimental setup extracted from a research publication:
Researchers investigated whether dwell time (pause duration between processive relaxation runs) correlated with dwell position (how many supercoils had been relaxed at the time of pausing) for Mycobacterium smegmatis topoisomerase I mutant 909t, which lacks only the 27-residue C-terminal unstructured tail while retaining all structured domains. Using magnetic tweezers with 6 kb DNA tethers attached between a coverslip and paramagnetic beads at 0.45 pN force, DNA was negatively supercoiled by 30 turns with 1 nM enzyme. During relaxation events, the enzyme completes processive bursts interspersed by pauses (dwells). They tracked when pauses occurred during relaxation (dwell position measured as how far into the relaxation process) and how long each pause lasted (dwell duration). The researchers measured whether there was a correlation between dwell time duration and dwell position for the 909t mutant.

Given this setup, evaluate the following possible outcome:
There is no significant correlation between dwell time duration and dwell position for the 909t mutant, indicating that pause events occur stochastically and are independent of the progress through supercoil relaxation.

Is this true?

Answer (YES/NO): NO